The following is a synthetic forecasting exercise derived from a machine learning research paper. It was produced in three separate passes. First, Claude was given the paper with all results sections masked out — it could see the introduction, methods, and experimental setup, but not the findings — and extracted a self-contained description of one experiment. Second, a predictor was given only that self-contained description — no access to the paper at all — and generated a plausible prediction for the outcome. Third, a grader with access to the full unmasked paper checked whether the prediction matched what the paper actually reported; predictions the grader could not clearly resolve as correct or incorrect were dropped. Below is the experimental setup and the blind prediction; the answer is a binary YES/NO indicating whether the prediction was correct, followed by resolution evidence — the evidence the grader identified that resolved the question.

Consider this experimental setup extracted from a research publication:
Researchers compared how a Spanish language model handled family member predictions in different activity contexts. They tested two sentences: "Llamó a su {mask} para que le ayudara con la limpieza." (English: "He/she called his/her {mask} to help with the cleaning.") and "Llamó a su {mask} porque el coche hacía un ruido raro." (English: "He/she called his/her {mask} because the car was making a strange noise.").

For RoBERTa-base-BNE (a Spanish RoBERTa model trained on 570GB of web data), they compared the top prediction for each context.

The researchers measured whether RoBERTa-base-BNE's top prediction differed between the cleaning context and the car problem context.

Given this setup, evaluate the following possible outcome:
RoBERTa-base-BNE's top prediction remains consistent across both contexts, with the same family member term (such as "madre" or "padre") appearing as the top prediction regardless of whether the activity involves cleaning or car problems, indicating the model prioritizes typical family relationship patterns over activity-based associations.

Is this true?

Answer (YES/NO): NO